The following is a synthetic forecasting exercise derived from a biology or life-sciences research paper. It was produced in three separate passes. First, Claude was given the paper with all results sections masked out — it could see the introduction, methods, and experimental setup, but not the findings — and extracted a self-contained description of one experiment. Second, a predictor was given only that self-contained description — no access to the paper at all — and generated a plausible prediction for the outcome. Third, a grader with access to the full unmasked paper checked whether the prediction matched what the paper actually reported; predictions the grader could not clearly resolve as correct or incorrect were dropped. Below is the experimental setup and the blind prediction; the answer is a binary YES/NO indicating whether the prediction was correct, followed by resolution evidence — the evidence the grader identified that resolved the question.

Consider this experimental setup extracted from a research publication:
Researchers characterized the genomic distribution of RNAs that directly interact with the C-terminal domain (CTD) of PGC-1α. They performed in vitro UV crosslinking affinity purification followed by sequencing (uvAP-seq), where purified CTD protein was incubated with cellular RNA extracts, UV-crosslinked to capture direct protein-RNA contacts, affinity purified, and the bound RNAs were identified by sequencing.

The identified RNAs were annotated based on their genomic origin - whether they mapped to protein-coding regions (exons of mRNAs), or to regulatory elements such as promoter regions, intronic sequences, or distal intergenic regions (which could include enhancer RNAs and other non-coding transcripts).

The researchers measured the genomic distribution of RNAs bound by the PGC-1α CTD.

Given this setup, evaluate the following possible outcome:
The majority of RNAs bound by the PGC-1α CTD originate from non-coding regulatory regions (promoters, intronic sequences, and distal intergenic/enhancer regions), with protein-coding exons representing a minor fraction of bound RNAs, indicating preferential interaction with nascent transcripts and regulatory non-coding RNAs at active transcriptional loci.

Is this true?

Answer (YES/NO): YES